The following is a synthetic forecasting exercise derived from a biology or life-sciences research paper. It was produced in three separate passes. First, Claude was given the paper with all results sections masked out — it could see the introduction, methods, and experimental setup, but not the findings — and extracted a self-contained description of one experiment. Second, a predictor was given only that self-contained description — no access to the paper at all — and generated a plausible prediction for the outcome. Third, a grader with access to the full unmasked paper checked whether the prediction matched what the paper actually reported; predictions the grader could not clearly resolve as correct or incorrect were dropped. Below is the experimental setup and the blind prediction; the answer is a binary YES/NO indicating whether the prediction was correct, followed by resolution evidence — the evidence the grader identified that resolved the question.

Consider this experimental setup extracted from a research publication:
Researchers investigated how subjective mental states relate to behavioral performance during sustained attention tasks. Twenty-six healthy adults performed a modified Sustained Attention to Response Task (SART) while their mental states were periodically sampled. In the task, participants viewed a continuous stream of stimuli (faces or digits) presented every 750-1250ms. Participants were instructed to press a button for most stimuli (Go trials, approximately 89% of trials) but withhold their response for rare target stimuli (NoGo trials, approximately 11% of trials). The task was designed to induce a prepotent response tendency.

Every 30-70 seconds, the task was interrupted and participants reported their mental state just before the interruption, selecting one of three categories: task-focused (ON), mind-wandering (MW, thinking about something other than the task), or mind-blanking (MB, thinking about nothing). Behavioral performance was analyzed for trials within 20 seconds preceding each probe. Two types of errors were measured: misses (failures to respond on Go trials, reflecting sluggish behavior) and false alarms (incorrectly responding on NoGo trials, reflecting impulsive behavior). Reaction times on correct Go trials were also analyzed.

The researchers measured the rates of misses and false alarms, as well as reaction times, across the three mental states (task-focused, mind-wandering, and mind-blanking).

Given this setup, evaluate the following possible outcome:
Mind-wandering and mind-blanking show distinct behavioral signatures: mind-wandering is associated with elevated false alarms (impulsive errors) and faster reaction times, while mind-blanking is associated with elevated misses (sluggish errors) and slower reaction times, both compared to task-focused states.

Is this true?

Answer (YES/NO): NO